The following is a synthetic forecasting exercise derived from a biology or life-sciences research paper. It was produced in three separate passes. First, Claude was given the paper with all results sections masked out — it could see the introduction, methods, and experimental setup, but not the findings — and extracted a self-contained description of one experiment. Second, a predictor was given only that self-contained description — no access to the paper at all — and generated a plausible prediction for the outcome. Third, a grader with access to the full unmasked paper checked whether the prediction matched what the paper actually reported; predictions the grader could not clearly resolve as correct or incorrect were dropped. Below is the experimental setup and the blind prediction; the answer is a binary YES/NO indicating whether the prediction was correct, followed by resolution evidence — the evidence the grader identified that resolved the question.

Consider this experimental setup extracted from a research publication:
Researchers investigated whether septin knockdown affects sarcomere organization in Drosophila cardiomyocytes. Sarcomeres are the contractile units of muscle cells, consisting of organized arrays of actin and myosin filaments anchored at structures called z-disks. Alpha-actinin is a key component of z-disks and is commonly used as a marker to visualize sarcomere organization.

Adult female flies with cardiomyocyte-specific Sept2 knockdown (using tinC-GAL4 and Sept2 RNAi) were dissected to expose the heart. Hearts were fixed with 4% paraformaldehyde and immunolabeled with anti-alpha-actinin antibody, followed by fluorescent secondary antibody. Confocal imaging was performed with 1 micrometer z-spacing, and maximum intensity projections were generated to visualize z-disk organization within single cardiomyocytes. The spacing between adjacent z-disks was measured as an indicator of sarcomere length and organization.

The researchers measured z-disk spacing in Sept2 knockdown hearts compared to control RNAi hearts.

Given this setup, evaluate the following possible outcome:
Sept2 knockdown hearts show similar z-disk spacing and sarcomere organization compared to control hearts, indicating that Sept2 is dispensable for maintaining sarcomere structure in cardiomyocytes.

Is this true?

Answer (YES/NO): NO